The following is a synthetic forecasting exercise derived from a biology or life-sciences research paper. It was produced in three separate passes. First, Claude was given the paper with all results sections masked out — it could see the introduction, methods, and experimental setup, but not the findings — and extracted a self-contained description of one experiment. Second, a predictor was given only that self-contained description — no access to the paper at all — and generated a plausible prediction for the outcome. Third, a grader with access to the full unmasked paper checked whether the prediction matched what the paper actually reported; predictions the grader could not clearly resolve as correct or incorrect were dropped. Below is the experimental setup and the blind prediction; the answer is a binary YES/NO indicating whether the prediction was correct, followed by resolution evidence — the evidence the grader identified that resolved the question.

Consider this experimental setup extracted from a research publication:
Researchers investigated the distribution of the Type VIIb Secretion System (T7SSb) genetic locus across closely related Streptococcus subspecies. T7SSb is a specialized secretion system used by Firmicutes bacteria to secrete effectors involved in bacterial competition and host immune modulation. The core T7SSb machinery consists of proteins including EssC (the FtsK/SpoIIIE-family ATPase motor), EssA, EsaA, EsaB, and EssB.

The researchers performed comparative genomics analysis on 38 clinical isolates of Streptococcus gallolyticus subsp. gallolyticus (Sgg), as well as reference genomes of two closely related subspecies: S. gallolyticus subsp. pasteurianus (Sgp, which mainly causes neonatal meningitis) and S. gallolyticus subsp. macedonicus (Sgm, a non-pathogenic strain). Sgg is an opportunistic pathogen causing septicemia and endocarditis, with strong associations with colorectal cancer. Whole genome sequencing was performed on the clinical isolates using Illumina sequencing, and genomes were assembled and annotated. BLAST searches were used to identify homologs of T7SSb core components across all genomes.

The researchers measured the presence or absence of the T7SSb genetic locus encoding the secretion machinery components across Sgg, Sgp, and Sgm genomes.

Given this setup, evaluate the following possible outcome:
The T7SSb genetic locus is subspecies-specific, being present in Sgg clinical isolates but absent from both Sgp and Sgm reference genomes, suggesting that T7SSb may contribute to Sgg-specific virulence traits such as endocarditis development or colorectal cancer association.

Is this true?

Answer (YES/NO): YES